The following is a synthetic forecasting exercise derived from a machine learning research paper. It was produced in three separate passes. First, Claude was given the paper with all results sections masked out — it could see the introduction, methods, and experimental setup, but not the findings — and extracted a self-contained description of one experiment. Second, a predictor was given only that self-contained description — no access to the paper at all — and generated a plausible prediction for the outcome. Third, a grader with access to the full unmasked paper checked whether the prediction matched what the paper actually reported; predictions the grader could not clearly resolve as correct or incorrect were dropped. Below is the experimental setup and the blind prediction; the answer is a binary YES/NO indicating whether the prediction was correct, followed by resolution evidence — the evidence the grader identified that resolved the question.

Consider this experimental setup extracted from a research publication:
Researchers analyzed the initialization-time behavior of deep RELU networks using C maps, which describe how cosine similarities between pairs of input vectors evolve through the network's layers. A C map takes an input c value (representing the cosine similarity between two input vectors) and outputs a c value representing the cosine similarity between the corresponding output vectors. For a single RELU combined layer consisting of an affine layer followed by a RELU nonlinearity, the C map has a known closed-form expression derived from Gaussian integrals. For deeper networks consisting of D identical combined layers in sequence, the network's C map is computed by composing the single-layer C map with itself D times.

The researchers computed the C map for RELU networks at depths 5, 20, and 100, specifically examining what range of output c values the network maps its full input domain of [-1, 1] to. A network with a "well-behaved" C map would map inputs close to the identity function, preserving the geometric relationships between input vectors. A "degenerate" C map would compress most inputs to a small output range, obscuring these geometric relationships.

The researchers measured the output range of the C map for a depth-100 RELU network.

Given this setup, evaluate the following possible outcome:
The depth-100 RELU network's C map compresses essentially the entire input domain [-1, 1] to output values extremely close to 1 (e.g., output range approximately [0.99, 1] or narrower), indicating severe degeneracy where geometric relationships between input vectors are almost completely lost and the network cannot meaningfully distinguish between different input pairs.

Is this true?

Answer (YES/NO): YES